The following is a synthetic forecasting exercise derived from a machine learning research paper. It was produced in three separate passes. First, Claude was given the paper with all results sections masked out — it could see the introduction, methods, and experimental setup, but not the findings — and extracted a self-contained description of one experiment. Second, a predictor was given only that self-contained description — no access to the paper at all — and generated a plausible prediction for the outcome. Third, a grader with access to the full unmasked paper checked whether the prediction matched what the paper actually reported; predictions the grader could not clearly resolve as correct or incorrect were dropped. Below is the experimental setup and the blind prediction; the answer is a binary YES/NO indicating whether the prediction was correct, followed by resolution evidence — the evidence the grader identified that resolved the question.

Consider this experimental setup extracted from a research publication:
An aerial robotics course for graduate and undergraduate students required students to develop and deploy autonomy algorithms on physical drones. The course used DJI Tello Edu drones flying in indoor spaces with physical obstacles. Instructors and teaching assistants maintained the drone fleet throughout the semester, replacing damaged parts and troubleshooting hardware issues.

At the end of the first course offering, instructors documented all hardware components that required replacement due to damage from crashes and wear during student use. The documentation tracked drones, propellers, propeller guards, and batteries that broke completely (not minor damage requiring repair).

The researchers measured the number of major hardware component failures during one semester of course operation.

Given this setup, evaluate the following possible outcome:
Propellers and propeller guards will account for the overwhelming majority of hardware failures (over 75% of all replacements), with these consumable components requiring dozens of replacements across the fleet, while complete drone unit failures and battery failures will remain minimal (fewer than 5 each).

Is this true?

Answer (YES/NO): NO